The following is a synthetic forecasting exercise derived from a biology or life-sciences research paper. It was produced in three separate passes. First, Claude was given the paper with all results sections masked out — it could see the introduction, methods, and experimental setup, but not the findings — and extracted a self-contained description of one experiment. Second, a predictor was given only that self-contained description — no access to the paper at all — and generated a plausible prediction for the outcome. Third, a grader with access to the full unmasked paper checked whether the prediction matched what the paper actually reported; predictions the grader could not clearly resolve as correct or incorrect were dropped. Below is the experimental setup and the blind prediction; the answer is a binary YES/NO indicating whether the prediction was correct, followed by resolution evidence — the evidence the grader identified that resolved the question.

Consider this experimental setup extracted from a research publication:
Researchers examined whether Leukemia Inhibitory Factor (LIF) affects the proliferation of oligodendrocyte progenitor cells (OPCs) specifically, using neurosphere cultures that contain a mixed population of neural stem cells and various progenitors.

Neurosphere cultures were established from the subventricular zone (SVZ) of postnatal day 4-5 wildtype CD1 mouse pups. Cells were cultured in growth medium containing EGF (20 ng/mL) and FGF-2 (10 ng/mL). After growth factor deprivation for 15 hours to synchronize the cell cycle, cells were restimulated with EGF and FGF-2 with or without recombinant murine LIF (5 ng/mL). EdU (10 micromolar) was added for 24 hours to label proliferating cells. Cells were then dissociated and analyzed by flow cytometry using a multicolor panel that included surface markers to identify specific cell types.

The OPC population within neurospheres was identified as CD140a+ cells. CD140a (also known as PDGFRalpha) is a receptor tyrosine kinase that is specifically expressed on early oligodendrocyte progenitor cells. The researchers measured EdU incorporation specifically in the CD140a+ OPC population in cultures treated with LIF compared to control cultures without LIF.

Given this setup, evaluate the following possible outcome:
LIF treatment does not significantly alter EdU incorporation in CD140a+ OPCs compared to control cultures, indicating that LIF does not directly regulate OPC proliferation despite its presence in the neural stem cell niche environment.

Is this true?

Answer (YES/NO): NO